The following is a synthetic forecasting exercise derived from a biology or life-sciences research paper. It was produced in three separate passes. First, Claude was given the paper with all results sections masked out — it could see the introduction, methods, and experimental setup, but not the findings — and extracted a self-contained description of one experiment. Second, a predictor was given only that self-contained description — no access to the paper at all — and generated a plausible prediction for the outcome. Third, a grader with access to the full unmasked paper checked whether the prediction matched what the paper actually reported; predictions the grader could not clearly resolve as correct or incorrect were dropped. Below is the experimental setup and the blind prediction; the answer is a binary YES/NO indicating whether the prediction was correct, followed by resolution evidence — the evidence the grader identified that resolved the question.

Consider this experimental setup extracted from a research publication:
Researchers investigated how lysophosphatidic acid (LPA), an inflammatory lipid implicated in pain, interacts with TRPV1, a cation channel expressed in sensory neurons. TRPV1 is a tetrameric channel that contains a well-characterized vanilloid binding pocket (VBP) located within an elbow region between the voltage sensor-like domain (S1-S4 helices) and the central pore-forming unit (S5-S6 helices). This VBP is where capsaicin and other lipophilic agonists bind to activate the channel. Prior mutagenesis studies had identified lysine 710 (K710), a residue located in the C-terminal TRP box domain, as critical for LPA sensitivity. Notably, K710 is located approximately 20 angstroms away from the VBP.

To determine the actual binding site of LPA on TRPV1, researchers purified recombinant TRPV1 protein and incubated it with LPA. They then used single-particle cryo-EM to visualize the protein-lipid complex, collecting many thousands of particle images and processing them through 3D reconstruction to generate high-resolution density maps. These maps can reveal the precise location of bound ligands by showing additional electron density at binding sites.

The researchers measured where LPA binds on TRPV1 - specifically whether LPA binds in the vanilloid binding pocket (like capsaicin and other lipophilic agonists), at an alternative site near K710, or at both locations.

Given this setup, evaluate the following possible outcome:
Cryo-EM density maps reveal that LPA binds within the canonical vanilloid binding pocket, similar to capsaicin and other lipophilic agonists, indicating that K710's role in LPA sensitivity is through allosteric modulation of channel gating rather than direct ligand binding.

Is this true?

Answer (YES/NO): NO